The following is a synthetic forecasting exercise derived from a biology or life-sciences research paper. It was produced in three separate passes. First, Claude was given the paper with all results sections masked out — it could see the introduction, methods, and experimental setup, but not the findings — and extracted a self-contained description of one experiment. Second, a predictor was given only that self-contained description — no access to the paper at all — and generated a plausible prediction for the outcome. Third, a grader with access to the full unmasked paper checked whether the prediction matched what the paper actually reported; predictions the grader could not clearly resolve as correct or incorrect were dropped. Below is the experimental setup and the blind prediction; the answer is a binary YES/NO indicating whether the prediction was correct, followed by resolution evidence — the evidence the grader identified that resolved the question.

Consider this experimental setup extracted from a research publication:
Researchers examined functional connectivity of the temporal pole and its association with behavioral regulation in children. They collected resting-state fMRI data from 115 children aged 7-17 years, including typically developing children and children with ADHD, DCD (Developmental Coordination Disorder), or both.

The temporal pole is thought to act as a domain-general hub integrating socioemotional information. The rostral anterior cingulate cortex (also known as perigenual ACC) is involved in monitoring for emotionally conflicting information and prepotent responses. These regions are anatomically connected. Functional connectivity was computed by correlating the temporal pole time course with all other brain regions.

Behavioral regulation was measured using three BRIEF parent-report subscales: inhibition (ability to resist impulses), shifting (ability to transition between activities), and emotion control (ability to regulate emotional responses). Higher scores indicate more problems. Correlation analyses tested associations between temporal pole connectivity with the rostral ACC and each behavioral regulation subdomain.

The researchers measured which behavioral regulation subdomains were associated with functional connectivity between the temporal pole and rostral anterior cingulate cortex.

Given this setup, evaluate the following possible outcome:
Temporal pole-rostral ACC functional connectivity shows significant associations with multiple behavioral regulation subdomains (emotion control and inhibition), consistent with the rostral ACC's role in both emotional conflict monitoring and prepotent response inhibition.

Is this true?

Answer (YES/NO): NO